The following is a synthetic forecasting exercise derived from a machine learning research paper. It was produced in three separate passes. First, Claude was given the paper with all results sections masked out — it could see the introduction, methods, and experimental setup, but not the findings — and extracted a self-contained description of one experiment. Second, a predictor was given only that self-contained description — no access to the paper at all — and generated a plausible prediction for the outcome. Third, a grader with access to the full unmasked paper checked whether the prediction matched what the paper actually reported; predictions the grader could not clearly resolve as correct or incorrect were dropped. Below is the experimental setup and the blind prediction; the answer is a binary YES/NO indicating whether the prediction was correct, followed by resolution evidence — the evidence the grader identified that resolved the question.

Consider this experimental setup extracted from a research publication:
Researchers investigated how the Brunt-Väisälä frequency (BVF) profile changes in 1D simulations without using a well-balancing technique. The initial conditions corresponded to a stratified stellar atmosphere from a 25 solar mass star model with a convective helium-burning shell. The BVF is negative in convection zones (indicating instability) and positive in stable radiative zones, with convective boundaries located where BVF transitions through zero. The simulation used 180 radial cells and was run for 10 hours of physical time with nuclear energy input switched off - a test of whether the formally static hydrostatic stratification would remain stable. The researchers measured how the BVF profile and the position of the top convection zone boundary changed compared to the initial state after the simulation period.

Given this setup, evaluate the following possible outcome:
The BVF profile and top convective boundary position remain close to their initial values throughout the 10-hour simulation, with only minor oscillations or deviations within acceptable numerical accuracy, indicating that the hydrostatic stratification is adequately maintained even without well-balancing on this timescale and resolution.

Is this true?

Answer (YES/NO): NO